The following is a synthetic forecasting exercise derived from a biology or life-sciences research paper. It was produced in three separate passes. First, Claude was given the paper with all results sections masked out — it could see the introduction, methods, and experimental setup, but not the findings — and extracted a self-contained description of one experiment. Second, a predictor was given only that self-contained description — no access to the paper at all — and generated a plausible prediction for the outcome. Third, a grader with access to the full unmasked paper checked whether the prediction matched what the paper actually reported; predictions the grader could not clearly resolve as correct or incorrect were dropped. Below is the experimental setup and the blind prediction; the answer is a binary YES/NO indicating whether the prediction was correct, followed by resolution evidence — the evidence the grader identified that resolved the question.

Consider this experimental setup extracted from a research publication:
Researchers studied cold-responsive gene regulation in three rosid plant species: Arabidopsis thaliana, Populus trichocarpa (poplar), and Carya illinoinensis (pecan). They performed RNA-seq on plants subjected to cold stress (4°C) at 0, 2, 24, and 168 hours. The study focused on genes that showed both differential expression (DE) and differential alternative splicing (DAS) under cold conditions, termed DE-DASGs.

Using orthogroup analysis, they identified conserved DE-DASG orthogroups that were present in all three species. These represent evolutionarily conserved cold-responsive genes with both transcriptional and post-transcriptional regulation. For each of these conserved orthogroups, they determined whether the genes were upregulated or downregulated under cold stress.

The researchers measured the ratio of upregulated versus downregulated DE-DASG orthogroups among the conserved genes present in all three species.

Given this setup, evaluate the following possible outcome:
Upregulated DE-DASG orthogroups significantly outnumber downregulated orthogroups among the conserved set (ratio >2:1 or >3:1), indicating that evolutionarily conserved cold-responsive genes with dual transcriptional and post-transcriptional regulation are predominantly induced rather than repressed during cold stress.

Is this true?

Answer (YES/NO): NO